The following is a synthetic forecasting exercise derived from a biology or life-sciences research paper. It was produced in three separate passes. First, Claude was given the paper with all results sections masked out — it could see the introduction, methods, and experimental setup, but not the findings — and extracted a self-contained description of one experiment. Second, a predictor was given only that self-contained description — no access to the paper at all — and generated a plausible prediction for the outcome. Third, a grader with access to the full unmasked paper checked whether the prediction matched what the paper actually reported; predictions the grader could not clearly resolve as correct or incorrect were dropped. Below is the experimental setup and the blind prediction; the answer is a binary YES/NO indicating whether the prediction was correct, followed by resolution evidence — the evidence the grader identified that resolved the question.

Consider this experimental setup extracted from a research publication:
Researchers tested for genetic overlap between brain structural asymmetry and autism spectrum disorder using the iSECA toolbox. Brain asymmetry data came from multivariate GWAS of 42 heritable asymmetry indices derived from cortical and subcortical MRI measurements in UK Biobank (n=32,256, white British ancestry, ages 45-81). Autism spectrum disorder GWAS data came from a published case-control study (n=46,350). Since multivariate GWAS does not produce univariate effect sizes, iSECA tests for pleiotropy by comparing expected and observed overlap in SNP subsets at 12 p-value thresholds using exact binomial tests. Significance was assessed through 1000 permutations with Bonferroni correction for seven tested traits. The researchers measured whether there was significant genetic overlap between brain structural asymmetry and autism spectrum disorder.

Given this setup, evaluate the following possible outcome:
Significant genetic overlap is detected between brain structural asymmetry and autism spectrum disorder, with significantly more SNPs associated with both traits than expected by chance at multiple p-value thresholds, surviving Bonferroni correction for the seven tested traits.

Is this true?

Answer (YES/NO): YES